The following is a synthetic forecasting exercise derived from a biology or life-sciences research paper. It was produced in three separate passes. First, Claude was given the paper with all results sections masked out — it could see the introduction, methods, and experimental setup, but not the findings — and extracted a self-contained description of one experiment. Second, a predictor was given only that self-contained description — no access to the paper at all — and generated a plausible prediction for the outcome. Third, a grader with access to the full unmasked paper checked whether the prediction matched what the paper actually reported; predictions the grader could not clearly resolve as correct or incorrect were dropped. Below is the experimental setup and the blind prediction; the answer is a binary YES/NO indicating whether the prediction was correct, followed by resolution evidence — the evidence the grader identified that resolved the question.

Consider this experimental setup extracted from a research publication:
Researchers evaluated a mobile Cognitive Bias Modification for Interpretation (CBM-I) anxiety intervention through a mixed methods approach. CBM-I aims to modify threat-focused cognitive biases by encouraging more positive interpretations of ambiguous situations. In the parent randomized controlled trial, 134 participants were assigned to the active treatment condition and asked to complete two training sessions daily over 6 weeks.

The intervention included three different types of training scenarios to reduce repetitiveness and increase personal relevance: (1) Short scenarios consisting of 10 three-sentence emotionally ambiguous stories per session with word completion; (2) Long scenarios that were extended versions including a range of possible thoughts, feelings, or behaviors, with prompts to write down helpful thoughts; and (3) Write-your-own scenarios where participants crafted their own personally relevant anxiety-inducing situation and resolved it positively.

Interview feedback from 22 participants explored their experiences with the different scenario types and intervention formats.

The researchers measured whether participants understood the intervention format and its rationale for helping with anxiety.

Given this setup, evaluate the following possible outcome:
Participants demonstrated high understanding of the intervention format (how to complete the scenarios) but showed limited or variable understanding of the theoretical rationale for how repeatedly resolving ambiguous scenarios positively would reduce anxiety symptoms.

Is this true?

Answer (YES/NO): NO